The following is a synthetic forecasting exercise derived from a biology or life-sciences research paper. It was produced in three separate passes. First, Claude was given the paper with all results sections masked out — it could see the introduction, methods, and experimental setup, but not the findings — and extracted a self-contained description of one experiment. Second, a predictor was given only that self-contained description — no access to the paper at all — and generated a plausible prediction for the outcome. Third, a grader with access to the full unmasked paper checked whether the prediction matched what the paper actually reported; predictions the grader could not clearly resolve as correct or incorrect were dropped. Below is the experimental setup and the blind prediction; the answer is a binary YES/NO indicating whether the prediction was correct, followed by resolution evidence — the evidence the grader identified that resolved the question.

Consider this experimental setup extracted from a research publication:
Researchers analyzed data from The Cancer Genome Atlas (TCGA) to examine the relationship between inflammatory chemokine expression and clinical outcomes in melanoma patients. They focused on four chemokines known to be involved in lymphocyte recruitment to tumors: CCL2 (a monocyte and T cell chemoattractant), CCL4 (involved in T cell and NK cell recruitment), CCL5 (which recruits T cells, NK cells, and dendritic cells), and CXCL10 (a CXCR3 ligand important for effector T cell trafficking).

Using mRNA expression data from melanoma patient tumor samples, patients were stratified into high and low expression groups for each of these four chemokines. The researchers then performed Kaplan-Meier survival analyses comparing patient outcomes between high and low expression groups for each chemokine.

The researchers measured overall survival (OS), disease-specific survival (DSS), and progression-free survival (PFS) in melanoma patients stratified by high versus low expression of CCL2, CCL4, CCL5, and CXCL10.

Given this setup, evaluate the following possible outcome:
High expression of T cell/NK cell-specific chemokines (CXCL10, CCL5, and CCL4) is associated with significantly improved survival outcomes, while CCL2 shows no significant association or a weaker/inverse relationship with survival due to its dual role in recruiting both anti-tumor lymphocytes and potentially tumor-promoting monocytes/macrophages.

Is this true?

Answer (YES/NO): NO